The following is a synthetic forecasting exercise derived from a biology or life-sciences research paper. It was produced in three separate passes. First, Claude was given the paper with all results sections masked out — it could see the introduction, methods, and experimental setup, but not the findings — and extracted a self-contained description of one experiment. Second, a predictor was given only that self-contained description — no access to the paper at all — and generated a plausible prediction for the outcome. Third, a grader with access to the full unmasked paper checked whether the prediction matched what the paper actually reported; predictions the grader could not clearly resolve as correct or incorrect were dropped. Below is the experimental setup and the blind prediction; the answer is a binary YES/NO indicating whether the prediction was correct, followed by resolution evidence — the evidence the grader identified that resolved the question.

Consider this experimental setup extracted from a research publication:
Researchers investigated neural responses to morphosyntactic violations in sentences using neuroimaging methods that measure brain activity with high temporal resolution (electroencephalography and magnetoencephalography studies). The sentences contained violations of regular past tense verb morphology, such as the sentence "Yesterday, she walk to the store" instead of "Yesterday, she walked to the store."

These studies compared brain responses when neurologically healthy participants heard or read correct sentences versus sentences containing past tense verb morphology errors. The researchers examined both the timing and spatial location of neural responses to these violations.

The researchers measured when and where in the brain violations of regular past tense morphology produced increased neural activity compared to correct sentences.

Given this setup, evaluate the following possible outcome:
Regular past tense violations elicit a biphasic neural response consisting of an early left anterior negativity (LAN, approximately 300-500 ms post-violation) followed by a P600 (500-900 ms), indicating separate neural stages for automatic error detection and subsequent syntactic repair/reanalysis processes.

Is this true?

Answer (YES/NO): NO